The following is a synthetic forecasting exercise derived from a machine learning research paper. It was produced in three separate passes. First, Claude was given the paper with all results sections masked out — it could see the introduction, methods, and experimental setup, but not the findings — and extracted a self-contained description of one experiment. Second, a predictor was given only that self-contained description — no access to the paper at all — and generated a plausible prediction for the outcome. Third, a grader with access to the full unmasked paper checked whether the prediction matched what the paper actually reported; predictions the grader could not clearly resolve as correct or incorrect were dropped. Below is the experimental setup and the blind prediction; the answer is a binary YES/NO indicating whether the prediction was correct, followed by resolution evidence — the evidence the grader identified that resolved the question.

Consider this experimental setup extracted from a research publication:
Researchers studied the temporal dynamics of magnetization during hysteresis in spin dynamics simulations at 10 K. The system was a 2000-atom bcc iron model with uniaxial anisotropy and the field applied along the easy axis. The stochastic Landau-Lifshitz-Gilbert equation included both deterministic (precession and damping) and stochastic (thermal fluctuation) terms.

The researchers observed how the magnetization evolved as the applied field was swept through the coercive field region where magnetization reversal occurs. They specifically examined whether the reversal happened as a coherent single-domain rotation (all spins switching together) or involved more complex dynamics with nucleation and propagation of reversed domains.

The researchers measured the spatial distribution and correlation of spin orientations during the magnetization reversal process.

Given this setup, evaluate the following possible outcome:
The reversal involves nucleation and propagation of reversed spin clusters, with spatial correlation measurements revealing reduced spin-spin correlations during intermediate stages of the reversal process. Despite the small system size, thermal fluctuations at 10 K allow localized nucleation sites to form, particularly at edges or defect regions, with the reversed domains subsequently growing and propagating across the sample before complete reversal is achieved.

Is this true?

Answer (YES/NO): NO